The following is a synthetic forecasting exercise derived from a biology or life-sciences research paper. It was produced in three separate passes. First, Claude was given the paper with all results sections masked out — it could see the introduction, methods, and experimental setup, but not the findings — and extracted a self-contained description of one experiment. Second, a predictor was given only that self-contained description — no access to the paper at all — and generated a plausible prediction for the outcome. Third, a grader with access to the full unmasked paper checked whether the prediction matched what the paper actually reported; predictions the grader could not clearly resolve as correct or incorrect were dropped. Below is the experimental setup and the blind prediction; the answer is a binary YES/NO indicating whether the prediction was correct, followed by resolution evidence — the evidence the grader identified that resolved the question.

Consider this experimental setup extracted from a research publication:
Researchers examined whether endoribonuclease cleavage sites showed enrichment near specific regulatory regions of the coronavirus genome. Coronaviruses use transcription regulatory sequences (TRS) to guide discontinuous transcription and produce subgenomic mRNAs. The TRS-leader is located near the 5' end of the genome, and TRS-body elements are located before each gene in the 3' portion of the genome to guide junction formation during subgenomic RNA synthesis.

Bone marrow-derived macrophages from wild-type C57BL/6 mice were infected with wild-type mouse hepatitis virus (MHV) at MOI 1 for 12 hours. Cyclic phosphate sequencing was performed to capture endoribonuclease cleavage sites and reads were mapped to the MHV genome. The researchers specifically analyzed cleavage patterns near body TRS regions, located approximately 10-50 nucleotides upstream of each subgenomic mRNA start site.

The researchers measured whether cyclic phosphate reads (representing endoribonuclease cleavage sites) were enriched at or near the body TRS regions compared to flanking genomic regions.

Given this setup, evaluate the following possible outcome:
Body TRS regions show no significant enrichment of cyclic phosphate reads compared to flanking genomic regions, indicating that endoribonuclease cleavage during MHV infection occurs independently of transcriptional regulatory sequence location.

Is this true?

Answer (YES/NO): NO